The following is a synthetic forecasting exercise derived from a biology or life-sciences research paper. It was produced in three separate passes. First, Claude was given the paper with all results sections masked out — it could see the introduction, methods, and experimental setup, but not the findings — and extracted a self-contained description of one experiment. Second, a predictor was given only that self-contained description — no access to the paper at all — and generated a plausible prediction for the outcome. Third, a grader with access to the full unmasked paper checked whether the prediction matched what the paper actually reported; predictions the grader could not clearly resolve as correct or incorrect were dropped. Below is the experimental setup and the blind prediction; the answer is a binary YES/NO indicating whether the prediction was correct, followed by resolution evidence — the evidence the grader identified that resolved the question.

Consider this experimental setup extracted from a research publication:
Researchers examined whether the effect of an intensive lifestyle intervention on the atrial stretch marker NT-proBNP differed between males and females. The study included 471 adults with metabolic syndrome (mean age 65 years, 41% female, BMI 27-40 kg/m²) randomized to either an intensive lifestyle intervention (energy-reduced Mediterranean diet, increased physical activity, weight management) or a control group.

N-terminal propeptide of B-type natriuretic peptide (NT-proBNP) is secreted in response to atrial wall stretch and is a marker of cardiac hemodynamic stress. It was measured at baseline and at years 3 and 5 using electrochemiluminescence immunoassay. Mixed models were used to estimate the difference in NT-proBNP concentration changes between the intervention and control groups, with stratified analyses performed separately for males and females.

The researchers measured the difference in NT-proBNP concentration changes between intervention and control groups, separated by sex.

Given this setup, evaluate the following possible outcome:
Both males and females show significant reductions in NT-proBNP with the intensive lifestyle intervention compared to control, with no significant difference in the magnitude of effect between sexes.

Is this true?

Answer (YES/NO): NO